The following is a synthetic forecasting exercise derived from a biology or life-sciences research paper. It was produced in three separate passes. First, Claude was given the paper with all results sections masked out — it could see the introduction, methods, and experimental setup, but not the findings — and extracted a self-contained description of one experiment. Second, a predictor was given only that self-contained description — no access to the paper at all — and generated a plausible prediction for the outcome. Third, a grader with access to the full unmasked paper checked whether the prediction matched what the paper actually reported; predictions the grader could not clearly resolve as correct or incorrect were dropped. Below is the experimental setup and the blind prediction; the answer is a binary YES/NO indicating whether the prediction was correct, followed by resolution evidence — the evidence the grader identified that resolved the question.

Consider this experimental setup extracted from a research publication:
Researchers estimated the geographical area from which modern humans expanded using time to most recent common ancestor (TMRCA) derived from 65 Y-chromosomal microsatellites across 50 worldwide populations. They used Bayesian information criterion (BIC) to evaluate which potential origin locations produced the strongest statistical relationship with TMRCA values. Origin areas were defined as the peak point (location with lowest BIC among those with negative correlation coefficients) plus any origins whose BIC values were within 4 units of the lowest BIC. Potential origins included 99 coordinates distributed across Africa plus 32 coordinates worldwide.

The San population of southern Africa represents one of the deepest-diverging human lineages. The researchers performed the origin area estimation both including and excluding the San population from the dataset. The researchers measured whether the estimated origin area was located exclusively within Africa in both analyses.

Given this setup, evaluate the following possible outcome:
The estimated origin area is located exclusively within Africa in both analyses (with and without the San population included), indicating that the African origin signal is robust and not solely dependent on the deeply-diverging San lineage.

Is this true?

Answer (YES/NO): NO